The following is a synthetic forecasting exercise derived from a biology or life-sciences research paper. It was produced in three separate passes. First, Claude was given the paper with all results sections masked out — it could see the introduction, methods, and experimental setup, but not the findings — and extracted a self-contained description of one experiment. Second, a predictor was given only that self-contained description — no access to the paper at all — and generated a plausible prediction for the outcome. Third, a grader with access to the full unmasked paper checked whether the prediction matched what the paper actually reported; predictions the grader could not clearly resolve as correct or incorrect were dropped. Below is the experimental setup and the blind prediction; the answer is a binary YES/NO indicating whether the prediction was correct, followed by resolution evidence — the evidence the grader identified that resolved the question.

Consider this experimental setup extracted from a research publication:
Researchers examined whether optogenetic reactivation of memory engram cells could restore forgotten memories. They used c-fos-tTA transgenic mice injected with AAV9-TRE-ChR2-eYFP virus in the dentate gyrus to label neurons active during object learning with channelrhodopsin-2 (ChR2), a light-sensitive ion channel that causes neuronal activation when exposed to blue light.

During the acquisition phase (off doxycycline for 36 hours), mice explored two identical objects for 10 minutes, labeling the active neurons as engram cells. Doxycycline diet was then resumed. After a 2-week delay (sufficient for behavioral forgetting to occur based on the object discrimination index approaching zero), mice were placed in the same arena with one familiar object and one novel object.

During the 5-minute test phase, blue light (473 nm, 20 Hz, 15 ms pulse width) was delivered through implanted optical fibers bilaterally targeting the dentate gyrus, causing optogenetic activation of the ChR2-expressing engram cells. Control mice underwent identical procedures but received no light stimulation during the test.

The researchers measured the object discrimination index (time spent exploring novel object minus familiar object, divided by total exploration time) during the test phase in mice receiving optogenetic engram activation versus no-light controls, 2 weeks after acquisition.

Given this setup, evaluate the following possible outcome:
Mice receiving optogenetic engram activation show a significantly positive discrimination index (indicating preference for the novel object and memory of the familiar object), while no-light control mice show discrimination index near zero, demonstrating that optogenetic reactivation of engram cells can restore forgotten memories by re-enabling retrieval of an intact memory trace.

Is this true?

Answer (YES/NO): YES